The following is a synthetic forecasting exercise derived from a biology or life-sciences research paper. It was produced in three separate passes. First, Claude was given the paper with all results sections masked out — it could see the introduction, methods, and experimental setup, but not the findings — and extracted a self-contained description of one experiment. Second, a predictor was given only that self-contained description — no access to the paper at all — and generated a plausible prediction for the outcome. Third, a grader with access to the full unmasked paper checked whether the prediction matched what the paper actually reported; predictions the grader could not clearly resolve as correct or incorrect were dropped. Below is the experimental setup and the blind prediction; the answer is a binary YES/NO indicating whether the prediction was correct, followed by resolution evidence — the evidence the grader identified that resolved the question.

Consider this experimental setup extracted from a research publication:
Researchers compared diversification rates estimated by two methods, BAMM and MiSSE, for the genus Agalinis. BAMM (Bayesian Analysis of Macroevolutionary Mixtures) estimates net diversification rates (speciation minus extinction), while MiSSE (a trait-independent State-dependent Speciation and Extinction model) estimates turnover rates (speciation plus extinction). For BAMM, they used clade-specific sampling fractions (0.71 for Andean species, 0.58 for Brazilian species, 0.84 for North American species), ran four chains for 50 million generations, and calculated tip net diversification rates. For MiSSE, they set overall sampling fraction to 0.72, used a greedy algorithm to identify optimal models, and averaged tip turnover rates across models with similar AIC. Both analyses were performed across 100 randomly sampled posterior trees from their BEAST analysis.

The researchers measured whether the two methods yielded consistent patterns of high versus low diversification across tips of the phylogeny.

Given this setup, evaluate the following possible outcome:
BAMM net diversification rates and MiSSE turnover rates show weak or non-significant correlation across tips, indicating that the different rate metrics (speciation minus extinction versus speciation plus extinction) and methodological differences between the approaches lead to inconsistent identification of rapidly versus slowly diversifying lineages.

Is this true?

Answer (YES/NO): NO